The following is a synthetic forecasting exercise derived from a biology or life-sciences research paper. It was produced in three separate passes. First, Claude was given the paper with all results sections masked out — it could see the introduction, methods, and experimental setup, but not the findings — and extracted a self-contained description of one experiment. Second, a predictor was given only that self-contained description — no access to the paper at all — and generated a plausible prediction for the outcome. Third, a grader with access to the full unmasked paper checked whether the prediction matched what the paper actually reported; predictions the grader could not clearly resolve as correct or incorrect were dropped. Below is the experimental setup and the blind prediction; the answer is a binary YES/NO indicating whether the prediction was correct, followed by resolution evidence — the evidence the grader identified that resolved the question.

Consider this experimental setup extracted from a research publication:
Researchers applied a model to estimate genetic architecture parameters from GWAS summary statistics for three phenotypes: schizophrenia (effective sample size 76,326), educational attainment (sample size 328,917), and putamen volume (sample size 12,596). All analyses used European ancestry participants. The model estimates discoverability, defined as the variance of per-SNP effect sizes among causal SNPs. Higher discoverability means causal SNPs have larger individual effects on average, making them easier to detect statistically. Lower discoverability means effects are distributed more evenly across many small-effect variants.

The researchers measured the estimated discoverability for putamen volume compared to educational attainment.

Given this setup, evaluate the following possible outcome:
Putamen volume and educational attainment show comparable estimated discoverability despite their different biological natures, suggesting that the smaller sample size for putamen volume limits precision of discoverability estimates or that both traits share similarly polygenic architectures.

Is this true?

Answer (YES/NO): NO